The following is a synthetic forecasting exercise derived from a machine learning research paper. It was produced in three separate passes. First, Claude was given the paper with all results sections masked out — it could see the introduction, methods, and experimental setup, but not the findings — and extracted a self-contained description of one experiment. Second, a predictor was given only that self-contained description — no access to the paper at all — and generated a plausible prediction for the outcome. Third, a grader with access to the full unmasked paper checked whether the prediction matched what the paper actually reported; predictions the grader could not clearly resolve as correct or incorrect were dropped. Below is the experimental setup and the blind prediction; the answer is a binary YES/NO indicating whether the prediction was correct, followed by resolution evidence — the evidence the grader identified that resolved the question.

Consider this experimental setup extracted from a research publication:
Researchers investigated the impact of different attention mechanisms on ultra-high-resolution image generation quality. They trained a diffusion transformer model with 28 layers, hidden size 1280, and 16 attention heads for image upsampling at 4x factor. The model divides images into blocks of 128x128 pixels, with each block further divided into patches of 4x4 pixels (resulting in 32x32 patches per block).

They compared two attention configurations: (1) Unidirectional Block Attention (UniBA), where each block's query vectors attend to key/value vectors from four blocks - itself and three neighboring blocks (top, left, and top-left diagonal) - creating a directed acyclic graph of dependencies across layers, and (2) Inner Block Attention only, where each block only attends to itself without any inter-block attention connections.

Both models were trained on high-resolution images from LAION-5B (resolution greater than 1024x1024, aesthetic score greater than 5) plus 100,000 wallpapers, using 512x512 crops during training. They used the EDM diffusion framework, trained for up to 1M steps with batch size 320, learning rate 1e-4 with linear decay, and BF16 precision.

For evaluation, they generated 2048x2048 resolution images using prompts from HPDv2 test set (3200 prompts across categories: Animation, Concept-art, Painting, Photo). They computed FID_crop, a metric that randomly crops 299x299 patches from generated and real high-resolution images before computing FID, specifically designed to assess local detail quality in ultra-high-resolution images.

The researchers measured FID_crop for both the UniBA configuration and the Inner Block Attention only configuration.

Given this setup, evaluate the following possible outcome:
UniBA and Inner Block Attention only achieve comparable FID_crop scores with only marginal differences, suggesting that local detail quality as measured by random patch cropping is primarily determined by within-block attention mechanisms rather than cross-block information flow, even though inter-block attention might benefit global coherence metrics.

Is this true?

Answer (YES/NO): NO